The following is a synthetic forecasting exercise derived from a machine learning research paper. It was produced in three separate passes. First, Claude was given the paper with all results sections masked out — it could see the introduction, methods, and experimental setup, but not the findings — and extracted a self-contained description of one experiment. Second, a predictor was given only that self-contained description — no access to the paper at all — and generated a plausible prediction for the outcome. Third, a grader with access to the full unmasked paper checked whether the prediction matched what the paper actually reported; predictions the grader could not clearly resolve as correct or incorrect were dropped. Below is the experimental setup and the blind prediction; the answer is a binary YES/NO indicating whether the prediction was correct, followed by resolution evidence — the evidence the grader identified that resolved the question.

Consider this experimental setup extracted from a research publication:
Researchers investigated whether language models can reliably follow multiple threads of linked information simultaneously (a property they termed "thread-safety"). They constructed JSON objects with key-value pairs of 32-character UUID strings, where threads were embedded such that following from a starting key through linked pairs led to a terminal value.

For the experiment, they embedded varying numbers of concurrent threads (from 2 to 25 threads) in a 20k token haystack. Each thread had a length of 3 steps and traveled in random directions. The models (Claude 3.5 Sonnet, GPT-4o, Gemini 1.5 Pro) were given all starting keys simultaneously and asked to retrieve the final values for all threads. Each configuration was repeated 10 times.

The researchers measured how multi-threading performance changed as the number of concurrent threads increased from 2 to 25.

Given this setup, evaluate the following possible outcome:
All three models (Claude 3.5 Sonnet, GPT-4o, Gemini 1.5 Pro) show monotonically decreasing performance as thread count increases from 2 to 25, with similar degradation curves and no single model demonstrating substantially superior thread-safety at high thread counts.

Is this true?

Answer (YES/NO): NO